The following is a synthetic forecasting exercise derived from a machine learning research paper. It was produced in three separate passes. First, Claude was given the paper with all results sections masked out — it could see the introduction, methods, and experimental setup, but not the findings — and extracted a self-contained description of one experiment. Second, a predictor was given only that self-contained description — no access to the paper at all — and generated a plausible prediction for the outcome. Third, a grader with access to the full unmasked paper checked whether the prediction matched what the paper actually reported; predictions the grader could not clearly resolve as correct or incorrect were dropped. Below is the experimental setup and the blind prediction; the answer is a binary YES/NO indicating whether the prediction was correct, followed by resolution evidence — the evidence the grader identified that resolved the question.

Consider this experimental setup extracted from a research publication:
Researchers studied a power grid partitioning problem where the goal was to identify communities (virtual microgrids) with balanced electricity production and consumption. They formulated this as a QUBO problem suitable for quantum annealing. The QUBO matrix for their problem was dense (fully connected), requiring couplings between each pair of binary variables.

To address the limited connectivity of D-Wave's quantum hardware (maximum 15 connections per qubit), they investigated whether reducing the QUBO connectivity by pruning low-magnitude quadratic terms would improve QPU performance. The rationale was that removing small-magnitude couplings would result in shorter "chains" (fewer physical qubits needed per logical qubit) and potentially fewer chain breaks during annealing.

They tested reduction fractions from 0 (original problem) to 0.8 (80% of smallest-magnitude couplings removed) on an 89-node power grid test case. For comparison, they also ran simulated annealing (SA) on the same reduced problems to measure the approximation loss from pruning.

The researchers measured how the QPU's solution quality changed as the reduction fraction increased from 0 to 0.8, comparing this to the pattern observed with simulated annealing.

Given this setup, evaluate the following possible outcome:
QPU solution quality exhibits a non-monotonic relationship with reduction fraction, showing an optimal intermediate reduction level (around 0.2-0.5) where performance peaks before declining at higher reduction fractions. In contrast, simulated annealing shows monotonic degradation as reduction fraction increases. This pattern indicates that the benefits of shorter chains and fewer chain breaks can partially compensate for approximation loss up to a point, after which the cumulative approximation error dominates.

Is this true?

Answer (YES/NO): NO